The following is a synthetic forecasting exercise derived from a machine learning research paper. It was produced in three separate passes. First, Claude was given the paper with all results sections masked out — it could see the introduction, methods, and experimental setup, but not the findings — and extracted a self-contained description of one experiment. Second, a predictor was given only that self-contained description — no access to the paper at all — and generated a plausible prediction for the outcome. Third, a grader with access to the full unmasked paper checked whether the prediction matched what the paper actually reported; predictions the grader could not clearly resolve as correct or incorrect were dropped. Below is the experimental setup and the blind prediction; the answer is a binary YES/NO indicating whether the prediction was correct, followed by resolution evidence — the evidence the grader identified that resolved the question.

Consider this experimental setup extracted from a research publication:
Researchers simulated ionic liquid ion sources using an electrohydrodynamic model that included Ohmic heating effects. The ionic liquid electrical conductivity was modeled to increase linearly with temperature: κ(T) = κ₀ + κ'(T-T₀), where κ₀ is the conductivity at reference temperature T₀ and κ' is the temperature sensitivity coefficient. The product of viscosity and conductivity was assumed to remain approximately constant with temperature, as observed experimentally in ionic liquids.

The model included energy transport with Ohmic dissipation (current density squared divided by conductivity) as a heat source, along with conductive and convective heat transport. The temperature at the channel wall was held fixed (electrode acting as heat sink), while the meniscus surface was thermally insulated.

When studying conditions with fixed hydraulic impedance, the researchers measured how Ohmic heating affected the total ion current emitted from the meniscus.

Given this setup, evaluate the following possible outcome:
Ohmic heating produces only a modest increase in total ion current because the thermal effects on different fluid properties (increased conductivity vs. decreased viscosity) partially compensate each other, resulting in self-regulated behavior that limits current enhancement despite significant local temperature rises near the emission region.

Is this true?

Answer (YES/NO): NO